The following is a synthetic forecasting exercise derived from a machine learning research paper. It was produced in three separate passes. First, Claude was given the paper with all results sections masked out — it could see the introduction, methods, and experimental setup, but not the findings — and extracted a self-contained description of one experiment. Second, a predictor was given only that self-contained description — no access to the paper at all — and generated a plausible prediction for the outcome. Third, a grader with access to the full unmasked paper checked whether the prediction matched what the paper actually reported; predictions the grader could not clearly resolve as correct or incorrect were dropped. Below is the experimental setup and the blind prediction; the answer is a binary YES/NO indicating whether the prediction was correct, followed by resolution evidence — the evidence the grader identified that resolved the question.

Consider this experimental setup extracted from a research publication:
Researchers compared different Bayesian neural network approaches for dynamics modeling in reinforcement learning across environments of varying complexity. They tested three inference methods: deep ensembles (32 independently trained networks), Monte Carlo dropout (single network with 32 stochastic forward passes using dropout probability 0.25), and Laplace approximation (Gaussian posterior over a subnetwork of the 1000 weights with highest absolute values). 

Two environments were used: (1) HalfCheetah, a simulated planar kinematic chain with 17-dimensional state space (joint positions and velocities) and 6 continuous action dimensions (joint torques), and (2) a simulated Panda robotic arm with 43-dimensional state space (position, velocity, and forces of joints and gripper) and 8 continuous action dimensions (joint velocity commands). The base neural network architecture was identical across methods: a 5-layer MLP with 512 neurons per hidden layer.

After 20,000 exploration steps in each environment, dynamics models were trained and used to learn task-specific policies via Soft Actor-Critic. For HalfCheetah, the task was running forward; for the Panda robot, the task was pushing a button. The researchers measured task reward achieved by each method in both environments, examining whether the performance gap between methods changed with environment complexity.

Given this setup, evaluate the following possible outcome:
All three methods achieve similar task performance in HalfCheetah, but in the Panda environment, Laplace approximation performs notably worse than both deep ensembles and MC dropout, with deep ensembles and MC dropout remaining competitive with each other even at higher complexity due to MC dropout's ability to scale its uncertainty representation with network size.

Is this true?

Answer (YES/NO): NO